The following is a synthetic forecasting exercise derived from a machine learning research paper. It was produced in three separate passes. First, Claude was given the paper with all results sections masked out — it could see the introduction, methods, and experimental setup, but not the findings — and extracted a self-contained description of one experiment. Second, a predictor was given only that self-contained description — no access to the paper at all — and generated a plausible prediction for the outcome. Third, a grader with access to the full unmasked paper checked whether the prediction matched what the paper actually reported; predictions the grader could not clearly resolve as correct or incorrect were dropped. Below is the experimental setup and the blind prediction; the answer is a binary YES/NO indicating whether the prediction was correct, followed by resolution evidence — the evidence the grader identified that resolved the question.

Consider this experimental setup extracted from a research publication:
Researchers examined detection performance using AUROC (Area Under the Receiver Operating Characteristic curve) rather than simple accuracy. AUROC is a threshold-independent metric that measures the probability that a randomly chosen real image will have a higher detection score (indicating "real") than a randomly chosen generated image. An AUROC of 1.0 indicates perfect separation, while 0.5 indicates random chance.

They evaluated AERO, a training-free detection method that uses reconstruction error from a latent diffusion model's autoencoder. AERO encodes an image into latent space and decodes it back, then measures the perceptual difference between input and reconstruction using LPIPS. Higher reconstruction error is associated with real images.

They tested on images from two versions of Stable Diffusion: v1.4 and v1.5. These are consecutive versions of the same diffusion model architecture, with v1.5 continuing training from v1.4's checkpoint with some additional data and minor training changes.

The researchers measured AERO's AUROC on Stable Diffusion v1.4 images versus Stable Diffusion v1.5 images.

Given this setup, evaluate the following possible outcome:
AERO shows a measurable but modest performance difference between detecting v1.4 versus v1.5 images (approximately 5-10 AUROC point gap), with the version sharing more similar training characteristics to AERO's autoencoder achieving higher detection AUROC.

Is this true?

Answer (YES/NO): NO